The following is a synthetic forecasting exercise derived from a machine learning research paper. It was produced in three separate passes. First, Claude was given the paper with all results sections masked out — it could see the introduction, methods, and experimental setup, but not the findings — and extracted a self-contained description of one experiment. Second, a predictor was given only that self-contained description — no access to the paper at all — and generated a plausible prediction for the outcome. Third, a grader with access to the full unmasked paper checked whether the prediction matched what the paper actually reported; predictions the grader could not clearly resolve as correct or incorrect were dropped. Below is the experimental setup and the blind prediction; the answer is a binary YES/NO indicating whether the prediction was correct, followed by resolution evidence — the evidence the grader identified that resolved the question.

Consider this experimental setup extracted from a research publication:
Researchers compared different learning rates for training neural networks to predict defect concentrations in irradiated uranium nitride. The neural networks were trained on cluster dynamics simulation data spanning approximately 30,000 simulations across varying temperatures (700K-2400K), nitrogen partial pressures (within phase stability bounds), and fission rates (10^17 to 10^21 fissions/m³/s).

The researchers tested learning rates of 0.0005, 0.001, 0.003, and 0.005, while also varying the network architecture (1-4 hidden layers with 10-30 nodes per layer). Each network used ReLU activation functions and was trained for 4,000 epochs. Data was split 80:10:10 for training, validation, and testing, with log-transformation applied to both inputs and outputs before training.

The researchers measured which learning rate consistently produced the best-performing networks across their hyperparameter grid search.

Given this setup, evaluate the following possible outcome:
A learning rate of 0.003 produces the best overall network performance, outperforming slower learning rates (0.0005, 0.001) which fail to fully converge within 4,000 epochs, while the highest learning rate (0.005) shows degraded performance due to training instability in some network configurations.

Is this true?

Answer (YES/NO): NO